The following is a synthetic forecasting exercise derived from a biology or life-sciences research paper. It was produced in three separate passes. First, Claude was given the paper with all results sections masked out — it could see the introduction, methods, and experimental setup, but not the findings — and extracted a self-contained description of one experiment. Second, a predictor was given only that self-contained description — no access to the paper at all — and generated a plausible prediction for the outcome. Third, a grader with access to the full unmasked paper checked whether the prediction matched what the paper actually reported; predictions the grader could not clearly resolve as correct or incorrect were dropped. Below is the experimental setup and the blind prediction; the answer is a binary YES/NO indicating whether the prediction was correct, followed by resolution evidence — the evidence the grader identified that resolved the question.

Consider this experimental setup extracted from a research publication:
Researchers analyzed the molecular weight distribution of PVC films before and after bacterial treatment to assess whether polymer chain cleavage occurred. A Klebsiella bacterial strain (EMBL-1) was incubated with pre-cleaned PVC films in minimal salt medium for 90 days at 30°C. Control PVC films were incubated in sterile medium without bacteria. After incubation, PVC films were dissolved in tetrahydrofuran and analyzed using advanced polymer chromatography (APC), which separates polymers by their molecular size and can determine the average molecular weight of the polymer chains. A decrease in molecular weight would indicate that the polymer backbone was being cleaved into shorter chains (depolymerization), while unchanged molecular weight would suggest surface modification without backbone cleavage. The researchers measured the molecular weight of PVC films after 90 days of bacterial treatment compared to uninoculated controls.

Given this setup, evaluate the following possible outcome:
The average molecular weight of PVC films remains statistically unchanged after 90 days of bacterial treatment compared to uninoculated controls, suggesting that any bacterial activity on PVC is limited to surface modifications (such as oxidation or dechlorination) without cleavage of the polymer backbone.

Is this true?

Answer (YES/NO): NO